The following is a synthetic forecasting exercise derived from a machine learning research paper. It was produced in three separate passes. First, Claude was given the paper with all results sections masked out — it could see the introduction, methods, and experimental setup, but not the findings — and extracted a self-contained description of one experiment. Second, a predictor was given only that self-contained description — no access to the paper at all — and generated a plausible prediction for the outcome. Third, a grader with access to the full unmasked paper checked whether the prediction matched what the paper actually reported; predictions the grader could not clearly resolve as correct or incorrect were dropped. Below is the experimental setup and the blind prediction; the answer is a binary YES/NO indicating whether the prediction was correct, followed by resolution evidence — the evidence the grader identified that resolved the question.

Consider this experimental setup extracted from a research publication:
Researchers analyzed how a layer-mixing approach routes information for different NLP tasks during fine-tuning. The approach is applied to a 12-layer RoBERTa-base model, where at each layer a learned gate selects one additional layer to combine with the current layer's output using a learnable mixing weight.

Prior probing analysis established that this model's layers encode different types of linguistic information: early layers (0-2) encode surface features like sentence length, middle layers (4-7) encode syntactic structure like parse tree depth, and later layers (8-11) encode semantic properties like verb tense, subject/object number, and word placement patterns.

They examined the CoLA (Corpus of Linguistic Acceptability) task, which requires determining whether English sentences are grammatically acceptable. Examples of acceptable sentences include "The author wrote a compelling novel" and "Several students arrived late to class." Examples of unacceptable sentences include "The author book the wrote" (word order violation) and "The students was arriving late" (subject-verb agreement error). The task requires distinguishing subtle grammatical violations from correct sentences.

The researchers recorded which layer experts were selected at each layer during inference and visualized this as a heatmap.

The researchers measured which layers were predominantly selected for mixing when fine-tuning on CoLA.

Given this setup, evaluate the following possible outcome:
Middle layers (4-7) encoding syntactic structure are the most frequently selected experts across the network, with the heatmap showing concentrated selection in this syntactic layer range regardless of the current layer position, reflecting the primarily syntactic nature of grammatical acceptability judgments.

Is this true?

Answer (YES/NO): NO